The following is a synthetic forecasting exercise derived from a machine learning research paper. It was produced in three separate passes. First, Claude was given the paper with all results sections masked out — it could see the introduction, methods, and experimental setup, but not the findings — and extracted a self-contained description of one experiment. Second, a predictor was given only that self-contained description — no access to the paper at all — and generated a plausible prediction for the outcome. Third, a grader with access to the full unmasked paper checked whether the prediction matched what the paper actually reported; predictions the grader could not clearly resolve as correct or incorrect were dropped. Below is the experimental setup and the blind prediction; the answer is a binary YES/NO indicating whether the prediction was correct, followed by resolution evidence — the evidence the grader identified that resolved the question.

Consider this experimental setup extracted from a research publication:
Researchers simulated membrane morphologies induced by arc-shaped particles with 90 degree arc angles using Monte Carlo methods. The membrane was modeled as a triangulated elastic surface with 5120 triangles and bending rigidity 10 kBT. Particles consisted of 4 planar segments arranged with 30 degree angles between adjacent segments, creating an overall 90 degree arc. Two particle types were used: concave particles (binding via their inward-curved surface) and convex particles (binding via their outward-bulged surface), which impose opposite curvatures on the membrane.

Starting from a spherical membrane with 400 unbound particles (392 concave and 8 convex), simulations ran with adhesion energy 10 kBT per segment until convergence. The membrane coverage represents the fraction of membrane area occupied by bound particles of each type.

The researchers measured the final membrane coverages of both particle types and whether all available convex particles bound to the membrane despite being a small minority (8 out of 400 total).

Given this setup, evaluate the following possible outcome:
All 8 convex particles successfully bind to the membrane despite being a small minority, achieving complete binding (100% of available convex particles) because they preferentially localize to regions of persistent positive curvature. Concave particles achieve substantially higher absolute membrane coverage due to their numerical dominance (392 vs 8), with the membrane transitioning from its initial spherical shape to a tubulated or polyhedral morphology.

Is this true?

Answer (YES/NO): YES